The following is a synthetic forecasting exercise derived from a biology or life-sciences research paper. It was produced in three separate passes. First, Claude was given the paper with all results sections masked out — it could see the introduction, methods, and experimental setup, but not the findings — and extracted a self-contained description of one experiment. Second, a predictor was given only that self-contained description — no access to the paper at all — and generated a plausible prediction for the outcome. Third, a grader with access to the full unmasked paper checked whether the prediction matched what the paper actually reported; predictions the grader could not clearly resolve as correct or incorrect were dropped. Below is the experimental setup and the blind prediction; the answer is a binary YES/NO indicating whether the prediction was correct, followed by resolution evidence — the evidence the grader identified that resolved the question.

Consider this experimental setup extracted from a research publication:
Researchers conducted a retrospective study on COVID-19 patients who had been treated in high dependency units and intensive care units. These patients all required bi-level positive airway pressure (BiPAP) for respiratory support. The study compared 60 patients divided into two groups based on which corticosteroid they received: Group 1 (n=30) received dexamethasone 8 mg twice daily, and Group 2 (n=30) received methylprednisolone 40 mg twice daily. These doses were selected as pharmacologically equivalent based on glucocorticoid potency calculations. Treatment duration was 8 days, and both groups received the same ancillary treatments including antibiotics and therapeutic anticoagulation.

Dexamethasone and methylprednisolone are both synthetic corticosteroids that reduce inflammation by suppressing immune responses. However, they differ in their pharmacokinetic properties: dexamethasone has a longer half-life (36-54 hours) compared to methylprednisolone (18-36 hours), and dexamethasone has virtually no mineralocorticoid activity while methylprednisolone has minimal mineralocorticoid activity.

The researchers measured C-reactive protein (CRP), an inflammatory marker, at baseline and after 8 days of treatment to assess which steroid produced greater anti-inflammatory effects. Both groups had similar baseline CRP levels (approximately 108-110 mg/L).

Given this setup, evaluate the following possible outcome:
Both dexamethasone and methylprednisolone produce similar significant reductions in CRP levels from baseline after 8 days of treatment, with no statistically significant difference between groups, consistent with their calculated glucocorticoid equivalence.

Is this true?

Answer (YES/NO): NO